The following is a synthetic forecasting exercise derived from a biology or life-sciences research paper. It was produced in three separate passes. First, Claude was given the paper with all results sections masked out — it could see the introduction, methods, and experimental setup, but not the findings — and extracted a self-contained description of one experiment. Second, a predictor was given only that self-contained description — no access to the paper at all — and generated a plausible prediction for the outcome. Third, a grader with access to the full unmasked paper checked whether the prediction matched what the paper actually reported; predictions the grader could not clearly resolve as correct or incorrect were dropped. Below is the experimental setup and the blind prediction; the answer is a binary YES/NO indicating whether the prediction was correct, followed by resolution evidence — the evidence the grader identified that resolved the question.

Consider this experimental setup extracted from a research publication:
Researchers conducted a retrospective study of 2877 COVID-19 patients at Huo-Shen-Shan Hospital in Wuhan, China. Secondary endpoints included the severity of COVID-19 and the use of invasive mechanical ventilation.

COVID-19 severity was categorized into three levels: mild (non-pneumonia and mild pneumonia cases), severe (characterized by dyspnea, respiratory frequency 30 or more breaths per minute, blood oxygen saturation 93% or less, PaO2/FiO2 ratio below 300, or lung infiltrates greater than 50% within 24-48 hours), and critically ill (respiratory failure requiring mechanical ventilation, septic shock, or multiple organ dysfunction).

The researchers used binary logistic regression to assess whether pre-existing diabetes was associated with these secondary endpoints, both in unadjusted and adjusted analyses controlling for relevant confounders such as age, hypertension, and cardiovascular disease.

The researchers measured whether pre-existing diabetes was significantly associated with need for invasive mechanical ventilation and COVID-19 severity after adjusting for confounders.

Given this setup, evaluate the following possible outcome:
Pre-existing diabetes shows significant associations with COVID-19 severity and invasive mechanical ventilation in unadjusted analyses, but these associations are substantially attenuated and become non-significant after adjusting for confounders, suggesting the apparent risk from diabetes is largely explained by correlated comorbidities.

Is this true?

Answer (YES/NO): NO